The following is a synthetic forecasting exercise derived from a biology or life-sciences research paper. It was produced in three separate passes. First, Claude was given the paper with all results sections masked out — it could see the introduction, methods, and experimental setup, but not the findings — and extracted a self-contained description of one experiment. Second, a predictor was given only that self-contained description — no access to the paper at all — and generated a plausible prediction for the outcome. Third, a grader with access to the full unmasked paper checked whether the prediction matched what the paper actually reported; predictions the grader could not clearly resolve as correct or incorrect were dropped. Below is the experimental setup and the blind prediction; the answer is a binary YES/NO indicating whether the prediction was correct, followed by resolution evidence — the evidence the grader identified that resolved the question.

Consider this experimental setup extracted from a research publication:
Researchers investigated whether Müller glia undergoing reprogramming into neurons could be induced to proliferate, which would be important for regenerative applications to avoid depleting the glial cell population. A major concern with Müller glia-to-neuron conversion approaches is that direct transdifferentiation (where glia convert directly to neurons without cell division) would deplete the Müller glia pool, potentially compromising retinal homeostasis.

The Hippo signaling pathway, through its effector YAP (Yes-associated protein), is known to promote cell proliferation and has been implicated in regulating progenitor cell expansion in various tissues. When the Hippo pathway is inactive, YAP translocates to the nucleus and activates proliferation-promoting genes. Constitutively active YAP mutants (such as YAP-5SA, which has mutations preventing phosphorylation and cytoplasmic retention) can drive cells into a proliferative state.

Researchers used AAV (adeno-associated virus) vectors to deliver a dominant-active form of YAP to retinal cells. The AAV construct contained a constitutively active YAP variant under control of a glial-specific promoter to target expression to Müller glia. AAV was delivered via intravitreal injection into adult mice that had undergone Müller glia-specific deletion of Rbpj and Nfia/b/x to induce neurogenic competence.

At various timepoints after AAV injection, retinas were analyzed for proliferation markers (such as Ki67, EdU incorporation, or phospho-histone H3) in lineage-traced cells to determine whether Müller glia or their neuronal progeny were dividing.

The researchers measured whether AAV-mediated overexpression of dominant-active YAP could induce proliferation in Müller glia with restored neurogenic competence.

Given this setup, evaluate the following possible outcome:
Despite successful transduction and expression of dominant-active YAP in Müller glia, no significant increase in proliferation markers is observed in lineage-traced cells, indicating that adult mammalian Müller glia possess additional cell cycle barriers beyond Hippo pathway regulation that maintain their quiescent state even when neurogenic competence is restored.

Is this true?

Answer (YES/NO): NO